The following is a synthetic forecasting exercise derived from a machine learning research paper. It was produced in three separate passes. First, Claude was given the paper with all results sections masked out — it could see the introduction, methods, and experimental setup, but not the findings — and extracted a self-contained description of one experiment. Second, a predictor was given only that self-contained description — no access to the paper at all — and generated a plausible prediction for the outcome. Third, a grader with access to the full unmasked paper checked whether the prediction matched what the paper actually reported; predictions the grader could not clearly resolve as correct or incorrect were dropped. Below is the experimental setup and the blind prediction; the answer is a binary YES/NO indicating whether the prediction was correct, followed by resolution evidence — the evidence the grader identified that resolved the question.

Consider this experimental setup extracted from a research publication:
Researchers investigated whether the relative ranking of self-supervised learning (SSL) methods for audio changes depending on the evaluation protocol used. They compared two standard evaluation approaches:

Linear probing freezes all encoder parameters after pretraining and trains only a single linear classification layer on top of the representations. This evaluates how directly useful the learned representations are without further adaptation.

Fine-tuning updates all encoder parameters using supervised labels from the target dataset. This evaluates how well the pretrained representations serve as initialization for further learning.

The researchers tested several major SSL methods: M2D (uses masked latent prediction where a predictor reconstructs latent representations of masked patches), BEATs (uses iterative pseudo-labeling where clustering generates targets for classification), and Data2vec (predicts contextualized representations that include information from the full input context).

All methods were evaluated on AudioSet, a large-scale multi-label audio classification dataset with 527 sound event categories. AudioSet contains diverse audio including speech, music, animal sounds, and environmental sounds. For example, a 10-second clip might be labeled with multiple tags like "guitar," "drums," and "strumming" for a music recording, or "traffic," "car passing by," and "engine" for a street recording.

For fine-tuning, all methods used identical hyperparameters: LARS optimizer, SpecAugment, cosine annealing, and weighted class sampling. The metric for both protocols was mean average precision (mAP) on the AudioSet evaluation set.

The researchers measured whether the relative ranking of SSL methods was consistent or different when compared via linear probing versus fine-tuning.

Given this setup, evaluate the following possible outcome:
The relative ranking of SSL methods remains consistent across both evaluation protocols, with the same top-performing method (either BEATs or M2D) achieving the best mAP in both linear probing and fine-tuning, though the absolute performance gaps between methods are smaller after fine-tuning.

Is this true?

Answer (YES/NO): NO